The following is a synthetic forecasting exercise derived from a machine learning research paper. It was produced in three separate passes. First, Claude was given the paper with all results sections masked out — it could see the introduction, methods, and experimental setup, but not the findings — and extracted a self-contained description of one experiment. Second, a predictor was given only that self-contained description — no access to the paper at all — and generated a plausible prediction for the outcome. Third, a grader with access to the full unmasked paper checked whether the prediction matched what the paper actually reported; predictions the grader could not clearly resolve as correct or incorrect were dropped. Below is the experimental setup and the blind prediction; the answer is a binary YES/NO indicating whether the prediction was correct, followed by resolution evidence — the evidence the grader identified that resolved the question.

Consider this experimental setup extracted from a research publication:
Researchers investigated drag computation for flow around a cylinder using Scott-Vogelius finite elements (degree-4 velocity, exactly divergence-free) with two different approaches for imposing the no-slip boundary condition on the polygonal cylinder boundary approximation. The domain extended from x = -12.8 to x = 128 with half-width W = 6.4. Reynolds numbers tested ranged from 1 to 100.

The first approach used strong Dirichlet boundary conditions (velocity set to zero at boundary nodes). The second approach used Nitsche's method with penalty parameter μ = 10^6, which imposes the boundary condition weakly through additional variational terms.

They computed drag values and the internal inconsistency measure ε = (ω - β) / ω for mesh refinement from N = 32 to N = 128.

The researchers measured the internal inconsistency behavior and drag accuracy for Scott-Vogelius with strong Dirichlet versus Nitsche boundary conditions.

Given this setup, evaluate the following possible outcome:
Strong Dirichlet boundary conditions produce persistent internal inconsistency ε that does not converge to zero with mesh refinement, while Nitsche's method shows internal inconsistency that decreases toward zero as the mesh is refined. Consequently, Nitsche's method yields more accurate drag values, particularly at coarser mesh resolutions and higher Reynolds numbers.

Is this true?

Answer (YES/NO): YES